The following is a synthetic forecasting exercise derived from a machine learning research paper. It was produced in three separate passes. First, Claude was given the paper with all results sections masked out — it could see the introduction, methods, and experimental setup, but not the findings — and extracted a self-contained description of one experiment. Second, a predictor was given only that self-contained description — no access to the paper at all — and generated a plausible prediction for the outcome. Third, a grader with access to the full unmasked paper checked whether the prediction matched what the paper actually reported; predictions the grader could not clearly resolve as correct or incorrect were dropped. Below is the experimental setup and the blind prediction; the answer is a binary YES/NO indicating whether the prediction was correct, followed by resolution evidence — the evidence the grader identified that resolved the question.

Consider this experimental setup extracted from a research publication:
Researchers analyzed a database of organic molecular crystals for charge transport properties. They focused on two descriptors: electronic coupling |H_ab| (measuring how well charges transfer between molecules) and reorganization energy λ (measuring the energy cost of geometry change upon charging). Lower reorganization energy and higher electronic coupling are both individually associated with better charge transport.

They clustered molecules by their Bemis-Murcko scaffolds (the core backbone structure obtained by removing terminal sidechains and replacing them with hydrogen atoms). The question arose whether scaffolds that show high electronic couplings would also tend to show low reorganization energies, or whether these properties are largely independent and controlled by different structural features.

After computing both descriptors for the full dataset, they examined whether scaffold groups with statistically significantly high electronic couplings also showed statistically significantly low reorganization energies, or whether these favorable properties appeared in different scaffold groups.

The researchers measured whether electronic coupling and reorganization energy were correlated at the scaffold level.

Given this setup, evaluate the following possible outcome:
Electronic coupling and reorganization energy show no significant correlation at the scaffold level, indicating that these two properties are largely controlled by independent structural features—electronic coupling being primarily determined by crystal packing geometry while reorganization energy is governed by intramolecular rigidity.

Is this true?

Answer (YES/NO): NO